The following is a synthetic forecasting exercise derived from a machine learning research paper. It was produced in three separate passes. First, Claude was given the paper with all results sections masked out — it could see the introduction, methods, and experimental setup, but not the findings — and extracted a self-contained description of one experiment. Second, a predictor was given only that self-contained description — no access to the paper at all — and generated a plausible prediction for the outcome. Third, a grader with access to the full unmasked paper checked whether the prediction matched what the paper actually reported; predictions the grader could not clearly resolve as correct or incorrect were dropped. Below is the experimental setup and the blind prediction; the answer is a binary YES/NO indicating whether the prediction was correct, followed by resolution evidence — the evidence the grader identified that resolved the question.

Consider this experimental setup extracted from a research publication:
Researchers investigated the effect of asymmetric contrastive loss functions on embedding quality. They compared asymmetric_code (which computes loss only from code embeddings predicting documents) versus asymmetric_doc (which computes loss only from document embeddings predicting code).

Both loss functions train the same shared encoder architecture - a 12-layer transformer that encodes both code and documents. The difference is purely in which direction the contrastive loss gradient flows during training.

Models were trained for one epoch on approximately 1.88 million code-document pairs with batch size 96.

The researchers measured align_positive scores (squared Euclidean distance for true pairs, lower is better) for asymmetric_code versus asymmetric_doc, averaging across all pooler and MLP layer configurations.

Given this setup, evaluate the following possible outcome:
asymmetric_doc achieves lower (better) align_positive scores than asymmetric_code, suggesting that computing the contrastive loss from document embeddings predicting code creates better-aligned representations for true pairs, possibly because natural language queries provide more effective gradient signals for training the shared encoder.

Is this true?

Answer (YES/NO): NO